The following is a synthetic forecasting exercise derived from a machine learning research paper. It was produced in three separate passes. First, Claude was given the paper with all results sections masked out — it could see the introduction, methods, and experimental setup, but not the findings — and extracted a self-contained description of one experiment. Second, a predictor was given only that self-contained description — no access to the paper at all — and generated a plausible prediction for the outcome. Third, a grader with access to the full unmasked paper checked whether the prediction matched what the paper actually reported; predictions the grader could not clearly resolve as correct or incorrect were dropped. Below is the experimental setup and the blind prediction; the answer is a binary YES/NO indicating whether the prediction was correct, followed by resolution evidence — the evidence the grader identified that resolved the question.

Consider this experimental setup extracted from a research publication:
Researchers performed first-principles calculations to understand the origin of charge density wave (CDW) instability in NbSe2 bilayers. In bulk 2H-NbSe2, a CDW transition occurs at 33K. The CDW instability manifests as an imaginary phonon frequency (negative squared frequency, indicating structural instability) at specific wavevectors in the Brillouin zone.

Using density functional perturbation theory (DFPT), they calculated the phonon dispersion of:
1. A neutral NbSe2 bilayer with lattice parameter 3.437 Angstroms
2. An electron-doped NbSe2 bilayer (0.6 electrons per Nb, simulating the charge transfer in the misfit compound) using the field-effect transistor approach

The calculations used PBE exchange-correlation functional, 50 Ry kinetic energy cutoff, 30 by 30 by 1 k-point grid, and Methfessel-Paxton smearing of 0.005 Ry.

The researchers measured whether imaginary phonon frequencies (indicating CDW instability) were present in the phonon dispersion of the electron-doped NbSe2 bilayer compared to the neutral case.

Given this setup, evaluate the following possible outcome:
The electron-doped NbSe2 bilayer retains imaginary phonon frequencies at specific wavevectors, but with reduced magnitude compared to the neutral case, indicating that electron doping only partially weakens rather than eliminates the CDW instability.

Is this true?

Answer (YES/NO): NO